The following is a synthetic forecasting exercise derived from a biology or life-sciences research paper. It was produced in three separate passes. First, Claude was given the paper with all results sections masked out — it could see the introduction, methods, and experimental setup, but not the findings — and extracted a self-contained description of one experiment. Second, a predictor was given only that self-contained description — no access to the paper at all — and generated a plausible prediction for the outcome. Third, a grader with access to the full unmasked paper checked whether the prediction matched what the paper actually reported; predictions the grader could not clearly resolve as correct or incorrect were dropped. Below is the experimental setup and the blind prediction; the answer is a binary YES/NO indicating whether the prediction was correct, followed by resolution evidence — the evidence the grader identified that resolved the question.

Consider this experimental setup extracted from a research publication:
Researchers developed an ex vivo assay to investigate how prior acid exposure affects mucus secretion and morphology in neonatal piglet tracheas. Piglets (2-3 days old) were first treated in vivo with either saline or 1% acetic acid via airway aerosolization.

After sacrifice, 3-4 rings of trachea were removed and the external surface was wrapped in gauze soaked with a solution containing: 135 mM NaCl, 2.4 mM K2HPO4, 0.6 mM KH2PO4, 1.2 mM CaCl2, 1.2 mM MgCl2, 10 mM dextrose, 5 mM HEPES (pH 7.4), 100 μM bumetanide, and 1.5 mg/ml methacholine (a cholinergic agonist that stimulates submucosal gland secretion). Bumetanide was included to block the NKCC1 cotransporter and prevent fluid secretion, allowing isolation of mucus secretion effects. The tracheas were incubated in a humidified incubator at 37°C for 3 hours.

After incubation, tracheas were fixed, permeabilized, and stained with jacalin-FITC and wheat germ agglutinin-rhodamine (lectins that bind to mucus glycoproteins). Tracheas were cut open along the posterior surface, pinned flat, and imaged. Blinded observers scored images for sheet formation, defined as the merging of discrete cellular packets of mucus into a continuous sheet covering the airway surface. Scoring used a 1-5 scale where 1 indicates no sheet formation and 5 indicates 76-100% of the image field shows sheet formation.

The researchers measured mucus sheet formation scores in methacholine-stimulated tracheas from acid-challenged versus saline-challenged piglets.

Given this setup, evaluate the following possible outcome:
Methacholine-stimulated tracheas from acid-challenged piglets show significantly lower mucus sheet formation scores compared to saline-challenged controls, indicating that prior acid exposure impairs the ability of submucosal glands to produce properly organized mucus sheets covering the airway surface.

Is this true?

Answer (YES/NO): NO